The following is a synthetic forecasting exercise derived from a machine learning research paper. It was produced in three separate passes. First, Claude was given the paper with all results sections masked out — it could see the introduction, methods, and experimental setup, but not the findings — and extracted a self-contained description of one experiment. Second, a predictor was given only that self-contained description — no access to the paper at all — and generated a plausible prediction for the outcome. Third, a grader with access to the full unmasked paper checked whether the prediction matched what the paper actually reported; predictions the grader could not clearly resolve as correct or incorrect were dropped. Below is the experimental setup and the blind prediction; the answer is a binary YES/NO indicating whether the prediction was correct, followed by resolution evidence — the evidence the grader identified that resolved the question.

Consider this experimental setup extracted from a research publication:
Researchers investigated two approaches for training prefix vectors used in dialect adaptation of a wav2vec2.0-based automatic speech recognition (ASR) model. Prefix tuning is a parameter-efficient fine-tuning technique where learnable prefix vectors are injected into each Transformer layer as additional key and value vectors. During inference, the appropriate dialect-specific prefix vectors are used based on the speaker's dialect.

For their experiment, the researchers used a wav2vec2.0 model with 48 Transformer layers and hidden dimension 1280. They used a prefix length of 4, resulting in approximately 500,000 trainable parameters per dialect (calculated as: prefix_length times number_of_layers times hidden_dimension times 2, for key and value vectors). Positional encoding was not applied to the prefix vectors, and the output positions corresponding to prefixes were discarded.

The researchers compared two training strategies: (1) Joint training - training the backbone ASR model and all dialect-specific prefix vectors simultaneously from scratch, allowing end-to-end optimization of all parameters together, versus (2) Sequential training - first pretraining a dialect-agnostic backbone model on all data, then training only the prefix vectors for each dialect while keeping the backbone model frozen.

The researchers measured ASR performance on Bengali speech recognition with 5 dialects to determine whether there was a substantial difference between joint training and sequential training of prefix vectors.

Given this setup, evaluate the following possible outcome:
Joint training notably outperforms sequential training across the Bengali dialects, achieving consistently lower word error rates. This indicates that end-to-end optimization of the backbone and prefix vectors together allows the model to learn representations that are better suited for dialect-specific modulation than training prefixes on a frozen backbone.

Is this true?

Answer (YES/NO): NO